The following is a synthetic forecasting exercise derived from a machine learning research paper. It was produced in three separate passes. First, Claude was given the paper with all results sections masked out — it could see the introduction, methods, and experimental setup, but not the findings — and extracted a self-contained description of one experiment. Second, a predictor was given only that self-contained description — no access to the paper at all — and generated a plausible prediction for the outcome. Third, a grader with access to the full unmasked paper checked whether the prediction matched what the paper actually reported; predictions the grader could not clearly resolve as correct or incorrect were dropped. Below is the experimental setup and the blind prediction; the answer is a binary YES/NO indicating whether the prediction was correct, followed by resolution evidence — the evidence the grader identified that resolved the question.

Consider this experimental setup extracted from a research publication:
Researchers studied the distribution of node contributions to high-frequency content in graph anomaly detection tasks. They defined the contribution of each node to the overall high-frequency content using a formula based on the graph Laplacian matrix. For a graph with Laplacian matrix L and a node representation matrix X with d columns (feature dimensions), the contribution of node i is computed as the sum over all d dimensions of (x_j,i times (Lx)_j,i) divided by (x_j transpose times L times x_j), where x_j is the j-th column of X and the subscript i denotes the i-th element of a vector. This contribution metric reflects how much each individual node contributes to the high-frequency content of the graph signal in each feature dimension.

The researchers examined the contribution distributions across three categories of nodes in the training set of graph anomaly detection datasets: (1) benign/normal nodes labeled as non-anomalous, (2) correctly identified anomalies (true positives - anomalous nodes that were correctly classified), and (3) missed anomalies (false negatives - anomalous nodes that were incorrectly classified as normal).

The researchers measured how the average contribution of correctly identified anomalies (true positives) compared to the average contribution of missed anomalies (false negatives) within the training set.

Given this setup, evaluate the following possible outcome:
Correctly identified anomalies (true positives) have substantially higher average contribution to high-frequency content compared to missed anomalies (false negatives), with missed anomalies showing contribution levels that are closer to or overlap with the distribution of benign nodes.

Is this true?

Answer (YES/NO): YES